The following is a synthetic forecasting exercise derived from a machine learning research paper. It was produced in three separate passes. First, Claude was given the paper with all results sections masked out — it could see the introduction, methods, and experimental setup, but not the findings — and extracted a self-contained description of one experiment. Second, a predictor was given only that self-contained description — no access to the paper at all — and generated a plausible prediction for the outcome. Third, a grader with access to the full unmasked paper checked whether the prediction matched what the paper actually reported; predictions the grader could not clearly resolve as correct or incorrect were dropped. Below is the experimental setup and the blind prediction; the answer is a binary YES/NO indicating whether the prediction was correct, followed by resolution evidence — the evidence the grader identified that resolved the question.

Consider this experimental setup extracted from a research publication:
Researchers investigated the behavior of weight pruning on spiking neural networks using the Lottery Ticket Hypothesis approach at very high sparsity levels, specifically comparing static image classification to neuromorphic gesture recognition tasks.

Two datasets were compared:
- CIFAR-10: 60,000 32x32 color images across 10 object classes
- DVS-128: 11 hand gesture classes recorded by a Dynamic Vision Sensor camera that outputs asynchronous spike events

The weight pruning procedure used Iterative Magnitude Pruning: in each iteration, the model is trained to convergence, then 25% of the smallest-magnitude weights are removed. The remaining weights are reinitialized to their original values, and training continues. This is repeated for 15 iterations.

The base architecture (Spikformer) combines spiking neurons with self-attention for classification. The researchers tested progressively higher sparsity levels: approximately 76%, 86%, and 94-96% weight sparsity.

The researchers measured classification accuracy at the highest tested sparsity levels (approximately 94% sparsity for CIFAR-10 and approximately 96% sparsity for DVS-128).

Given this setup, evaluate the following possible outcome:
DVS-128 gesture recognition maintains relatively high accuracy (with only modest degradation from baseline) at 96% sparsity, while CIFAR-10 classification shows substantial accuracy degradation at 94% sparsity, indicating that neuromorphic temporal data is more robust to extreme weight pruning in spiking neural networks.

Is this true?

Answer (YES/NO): NO